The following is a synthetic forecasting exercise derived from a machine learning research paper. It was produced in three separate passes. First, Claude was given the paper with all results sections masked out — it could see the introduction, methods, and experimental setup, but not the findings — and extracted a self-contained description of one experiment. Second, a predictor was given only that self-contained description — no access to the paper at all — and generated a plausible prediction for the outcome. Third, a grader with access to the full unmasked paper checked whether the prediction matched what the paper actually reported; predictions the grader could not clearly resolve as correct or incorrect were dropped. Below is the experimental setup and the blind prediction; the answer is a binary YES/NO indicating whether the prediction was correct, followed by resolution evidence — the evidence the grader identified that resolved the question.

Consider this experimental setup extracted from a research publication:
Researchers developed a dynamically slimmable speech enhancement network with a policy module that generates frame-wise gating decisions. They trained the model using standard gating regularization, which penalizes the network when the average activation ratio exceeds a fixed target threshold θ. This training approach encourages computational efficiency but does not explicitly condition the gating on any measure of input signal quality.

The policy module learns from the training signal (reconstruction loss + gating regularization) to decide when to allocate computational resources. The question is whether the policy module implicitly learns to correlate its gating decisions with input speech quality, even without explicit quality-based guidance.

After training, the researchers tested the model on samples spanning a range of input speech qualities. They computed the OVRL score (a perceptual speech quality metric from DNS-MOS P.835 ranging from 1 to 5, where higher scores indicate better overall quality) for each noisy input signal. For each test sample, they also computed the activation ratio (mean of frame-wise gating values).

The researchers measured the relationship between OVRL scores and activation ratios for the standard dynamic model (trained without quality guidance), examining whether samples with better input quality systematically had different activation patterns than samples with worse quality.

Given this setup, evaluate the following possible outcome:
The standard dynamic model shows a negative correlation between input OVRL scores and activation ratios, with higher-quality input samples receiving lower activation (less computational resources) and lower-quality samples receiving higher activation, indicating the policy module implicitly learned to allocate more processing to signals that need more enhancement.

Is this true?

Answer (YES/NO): NO